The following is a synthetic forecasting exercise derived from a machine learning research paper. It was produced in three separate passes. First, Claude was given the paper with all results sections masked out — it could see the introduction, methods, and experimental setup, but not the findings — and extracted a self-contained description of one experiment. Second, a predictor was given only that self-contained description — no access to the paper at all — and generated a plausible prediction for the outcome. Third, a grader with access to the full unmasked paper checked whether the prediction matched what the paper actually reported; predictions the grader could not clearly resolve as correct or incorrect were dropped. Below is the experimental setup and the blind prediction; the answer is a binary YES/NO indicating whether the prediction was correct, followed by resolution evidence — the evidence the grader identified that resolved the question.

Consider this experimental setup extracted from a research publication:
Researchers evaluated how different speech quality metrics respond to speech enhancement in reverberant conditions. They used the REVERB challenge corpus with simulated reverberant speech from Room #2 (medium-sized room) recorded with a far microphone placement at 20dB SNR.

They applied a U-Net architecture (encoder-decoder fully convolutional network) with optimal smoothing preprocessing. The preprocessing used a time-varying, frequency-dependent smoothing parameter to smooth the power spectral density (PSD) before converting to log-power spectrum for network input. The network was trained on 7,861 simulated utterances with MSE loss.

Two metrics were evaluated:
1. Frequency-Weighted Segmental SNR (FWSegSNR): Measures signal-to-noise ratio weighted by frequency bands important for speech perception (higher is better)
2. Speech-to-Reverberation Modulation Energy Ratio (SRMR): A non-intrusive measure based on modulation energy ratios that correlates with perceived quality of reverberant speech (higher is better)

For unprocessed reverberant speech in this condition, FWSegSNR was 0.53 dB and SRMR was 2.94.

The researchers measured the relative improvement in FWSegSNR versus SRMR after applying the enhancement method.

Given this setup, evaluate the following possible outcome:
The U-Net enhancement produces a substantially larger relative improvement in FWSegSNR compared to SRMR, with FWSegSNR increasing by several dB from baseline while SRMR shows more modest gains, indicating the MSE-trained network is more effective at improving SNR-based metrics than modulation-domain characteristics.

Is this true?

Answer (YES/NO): YES